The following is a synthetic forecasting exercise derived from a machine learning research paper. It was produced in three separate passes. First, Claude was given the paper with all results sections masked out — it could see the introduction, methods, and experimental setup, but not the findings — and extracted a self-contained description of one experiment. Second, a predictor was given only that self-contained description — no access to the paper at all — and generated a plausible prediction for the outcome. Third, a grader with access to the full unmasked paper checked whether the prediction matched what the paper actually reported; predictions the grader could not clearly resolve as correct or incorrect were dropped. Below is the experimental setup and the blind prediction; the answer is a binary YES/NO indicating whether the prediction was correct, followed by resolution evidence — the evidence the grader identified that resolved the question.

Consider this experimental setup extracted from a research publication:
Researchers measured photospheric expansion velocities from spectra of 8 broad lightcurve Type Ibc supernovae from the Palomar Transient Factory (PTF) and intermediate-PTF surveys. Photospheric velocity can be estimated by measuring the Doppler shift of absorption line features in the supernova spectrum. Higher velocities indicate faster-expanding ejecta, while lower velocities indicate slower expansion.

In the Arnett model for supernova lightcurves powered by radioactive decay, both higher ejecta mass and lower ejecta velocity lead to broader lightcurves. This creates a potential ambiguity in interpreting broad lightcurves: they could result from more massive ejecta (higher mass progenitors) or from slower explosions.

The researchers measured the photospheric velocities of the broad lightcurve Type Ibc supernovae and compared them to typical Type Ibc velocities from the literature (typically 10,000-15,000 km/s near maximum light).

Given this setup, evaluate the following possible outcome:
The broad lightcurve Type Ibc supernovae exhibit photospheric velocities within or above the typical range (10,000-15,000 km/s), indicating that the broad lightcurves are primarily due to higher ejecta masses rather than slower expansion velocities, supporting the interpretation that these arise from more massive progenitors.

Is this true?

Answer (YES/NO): YES